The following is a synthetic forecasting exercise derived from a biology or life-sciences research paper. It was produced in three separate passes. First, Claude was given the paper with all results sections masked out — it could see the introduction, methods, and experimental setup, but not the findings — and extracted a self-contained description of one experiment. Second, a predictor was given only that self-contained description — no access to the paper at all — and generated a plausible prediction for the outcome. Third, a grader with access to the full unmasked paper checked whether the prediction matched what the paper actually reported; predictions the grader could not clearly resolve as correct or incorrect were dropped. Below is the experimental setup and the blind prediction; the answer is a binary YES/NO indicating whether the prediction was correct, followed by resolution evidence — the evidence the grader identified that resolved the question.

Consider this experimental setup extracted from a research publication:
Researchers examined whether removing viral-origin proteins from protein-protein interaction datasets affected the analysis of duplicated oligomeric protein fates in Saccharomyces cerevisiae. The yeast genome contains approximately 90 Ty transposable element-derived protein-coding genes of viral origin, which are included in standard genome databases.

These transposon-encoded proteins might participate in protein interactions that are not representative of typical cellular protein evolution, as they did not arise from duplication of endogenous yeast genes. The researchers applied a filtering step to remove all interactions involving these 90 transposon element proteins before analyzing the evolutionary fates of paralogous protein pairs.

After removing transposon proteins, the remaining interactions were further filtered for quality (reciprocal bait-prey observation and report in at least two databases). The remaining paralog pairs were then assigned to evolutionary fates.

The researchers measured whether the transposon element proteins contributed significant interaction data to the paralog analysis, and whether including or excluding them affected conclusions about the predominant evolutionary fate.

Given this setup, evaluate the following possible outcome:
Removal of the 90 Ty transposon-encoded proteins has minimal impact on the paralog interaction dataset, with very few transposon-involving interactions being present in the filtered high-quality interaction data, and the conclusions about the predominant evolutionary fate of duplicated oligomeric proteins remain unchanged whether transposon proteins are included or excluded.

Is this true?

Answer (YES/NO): NO